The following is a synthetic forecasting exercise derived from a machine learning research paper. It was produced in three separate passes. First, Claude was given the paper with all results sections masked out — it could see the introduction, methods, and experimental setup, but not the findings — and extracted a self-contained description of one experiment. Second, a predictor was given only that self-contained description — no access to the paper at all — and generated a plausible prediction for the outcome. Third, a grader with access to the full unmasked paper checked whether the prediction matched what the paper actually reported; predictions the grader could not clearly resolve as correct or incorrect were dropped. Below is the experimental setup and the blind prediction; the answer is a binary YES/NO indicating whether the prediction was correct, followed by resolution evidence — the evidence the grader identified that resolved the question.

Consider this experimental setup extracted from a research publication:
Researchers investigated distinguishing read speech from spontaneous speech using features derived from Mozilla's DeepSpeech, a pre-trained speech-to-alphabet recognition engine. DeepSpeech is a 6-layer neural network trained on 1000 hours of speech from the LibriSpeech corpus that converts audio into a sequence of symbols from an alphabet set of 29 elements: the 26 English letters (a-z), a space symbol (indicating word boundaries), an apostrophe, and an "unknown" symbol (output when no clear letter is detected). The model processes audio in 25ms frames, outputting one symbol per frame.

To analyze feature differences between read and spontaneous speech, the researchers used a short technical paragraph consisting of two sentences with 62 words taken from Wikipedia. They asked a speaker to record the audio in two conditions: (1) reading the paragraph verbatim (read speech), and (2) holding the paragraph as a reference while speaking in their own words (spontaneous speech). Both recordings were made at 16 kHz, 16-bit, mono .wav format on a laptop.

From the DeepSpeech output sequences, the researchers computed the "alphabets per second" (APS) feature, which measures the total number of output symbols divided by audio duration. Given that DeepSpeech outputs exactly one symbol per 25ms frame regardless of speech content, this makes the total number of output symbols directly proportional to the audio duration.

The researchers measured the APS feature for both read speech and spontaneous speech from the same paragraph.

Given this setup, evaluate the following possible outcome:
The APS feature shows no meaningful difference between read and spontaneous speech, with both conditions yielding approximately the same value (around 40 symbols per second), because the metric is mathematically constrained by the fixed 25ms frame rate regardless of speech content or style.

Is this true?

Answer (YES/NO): NO